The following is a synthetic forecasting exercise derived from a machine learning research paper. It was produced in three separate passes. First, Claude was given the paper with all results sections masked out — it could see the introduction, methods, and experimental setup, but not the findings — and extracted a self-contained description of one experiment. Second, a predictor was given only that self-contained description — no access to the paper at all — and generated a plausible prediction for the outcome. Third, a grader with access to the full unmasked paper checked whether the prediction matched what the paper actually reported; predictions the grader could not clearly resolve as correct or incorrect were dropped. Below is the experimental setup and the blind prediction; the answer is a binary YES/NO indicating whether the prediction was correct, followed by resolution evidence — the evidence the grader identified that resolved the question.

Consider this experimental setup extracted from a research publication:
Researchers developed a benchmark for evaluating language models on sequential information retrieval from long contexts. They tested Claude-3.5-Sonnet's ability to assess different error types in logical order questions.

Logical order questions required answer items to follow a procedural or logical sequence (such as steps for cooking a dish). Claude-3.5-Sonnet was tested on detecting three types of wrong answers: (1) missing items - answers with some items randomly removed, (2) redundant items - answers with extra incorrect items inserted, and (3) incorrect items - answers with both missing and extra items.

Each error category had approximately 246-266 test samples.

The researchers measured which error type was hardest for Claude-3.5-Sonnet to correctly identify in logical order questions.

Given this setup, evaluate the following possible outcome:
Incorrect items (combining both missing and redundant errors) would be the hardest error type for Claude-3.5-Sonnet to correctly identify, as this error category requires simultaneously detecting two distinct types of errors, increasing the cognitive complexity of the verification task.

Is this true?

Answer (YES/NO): YES